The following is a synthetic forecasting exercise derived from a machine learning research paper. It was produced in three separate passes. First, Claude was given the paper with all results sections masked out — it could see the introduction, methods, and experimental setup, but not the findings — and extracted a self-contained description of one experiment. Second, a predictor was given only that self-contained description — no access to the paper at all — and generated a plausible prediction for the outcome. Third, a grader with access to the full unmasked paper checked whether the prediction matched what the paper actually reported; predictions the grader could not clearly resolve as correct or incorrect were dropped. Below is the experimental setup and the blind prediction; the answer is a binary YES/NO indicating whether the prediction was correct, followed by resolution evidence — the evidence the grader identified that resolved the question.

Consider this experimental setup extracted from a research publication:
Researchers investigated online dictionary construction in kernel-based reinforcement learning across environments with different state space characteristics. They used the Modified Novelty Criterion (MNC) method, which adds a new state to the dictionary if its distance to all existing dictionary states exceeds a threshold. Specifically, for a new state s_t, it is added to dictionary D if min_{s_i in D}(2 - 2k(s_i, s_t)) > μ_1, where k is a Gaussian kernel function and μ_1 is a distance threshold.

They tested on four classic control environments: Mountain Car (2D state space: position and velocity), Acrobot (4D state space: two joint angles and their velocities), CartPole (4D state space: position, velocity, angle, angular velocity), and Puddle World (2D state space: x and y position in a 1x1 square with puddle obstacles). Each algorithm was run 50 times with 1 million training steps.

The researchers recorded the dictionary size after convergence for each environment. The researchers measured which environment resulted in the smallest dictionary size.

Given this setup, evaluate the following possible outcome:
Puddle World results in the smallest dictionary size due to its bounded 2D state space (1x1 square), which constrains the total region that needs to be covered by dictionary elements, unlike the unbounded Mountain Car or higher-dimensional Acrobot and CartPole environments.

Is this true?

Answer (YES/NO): NO